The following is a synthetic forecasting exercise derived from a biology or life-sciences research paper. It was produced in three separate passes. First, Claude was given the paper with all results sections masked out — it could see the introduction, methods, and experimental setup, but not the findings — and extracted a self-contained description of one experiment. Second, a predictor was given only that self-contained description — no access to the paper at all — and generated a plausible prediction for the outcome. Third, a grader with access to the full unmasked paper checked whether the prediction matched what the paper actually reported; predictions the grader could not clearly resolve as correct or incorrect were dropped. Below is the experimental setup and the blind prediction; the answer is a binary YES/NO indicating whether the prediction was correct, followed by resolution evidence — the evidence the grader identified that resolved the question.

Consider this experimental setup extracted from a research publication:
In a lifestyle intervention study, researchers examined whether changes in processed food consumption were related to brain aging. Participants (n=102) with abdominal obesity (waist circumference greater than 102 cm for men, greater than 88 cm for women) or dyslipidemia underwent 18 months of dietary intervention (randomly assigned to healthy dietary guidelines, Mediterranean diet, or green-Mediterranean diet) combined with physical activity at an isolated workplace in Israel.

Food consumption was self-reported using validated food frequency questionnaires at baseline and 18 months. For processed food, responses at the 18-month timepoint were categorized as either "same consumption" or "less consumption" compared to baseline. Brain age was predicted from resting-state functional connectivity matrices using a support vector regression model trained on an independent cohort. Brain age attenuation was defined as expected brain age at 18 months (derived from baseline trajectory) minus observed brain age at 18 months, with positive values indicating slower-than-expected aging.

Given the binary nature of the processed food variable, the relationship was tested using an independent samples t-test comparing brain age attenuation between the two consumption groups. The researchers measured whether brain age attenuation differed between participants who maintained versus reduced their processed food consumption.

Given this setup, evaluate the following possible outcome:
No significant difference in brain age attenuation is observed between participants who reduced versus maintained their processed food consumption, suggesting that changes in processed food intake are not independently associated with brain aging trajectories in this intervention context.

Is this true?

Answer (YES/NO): NO